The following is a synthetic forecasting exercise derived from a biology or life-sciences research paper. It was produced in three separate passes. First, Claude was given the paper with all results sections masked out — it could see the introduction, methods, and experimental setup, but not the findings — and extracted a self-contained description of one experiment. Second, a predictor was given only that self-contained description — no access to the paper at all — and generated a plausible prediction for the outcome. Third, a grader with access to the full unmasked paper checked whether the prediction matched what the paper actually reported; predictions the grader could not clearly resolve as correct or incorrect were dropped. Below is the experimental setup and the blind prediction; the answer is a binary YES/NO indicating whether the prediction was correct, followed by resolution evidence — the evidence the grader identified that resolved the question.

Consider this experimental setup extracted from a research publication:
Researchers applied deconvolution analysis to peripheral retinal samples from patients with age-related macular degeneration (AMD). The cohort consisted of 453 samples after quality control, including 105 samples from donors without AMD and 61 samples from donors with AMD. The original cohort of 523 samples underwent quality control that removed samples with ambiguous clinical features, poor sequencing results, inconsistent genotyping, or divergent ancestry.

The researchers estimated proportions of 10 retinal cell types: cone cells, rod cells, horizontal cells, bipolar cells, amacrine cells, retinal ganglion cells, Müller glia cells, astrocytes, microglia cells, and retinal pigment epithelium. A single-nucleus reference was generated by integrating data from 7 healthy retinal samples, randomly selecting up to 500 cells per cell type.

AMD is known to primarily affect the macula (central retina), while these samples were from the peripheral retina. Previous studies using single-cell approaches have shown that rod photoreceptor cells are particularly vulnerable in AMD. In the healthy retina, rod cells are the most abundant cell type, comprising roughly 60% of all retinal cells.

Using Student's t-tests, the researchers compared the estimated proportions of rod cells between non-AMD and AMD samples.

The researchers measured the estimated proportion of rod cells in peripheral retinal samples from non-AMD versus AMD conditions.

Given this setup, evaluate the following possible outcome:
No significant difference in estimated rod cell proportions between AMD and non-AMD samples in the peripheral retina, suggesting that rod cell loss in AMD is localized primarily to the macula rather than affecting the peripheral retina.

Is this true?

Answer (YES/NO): NO